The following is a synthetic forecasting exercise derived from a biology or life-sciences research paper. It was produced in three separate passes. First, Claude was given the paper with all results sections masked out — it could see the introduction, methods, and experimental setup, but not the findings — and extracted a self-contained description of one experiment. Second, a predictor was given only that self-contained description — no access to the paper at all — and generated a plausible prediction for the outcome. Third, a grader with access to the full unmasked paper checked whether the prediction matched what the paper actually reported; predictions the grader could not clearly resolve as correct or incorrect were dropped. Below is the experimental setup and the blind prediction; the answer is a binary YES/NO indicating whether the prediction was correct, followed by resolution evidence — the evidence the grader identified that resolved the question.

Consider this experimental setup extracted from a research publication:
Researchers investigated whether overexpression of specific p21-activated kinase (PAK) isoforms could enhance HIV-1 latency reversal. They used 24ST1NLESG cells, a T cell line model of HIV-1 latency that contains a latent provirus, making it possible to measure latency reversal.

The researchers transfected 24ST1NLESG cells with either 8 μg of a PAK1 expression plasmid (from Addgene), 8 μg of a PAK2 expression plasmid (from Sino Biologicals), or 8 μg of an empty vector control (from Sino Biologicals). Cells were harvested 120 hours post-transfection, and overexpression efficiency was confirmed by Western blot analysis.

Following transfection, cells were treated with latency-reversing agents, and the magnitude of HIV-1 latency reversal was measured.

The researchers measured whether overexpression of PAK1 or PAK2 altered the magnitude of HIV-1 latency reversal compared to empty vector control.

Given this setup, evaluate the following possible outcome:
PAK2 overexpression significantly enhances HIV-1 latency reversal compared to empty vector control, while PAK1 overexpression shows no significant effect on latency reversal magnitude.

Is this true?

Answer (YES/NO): NO